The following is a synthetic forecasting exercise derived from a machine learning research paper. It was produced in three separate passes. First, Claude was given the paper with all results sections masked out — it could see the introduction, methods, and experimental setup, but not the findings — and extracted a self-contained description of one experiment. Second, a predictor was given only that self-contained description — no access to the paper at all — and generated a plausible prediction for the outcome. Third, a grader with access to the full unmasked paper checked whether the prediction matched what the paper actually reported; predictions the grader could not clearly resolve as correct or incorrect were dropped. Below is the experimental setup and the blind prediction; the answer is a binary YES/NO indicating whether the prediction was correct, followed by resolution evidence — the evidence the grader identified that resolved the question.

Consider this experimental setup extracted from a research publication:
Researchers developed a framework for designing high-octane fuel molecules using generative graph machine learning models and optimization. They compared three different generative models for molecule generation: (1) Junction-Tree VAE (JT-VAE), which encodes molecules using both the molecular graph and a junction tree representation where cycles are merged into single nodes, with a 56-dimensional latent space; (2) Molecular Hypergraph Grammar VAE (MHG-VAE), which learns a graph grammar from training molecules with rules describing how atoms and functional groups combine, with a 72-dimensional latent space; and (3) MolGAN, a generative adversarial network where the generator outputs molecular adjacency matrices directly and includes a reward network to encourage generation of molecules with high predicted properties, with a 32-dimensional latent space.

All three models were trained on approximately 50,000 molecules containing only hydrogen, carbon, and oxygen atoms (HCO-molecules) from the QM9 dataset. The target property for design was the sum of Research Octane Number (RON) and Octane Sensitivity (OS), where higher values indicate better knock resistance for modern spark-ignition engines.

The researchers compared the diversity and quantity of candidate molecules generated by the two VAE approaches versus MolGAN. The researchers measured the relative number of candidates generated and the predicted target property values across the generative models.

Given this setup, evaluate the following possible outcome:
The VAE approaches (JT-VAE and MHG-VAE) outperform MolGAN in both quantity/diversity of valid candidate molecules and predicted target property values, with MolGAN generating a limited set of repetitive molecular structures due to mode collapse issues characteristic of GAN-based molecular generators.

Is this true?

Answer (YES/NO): YES